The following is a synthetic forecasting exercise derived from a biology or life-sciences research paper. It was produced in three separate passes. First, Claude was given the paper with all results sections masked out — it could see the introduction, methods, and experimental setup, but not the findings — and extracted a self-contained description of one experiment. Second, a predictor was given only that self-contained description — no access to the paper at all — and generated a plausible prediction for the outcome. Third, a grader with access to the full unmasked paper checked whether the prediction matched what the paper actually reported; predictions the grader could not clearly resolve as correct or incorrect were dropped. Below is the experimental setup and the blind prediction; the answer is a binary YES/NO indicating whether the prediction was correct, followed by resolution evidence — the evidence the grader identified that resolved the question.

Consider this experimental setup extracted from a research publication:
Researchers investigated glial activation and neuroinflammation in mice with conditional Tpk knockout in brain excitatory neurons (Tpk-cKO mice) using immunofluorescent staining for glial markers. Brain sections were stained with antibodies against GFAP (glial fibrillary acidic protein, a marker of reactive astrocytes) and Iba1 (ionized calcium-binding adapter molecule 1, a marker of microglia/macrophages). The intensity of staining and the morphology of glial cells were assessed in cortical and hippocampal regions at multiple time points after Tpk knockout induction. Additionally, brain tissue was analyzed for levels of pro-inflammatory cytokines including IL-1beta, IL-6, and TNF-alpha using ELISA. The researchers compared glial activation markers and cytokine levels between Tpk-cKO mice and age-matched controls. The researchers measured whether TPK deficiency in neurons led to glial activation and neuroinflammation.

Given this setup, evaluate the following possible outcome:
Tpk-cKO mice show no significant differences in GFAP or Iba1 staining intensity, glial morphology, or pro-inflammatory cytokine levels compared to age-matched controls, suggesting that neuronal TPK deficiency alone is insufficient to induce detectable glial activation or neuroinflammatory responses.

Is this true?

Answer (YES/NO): NO